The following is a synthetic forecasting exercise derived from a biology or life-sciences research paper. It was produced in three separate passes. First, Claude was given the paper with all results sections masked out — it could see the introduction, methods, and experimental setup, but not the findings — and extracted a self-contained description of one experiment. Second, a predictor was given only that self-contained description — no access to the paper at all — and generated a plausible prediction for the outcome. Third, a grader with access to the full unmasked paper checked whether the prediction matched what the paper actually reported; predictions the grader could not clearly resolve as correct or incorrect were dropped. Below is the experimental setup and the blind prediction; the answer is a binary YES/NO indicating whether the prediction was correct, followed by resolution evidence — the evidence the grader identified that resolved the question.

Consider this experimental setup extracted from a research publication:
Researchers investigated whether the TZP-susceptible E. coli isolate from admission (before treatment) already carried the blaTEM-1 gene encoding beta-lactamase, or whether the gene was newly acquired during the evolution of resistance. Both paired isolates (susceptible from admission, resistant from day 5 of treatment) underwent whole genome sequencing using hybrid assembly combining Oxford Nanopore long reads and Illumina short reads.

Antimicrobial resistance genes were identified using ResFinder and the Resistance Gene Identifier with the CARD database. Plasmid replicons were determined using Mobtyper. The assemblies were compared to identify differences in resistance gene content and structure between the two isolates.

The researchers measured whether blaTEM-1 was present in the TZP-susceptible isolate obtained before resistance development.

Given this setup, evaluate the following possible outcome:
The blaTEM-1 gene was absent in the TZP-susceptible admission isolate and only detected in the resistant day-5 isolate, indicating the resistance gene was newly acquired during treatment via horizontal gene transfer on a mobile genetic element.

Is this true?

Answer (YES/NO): NO